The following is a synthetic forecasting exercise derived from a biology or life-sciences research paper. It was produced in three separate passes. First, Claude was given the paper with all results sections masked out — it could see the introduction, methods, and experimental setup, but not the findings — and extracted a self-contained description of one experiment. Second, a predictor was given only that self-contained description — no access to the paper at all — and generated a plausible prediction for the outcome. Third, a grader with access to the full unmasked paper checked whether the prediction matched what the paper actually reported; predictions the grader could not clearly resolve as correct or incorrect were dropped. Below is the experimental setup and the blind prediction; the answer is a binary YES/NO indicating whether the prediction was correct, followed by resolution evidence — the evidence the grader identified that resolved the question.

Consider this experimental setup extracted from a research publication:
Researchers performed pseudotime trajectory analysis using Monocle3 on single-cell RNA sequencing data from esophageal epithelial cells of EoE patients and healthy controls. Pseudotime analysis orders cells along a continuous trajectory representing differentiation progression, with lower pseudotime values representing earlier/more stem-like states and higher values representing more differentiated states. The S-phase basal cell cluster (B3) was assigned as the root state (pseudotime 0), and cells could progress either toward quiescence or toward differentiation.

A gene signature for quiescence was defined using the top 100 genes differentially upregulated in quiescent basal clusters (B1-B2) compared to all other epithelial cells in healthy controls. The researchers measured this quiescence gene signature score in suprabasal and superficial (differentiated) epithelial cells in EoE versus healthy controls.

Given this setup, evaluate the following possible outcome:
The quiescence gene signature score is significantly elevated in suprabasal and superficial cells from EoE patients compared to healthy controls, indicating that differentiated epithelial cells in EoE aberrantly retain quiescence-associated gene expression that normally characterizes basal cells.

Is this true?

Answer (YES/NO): YES